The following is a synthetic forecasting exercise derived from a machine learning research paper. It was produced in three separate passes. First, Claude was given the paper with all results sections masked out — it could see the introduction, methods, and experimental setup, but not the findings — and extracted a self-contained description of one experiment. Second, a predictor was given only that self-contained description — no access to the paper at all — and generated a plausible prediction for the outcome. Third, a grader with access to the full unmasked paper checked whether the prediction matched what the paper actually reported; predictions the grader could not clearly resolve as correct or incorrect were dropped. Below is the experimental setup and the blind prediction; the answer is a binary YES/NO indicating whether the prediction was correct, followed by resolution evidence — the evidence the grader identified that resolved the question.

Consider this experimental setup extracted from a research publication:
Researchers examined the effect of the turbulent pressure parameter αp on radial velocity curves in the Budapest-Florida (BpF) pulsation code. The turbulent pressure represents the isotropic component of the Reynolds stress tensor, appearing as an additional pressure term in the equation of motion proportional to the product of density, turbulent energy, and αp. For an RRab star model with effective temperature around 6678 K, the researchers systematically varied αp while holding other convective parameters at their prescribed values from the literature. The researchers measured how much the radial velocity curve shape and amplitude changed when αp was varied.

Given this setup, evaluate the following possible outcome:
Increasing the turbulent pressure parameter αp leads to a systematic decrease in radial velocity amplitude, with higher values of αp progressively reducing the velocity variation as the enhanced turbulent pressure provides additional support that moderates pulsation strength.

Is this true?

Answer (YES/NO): NO